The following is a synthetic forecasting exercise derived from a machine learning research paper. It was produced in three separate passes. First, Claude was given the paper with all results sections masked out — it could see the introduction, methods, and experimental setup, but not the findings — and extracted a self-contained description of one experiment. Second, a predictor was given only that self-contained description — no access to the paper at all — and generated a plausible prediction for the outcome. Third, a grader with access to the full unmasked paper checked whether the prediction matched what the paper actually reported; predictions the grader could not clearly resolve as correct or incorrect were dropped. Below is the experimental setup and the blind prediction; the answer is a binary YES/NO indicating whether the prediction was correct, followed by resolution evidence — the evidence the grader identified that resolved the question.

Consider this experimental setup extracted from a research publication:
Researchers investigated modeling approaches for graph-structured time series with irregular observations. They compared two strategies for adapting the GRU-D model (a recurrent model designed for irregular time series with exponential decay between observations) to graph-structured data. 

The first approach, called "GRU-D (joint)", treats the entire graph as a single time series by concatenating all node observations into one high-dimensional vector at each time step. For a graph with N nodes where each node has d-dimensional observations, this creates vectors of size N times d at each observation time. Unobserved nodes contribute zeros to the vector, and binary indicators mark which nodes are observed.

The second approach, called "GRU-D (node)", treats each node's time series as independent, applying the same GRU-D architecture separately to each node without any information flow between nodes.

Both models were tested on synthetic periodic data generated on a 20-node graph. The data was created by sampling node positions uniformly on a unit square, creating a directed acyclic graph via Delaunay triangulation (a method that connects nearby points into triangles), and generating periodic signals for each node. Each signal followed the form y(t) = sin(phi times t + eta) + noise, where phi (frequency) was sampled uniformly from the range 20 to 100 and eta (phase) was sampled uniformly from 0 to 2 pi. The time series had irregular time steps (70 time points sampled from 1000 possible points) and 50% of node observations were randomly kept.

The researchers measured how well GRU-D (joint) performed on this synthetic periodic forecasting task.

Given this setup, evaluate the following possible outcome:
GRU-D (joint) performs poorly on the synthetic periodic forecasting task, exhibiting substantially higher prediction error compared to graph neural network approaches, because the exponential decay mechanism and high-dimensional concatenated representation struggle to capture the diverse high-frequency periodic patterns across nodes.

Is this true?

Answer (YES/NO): YES